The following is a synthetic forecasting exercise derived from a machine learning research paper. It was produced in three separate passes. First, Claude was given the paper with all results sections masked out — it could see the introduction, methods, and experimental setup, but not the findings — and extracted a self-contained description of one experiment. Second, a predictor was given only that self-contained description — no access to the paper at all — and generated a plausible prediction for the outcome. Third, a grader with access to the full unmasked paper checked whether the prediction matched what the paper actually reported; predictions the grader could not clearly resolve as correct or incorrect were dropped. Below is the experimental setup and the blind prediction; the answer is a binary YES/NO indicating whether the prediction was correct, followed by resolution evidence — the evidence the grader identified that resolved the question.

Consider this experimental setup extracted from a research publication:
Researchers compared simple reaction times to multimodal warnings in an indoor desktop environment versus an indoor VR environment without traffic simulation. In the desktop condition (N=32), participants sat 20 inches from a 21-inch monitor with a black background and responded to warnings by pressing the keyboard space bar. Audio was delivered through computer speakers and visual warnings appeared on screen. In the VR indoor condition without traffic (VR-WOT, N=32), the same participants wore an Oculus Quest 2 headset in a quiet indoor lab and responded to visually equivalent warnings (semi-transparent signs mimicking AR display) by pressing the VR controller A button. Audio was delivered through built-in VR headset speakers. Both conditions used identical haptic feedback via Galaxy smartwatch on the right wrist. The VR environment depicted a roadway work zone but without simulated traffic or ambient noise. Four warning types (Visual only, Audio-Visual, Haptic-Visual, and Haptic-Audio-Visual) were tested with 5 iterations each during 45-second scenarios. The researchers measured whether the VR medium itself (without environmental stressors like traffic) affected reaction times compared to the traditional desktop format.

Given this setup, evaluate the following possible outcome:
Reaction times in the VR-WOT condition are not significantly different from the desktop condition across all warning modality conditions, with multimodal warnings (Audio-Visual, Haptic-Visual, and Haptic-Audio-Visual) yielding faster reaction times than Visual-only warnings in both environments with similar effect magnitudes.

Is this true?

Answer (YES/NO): NO